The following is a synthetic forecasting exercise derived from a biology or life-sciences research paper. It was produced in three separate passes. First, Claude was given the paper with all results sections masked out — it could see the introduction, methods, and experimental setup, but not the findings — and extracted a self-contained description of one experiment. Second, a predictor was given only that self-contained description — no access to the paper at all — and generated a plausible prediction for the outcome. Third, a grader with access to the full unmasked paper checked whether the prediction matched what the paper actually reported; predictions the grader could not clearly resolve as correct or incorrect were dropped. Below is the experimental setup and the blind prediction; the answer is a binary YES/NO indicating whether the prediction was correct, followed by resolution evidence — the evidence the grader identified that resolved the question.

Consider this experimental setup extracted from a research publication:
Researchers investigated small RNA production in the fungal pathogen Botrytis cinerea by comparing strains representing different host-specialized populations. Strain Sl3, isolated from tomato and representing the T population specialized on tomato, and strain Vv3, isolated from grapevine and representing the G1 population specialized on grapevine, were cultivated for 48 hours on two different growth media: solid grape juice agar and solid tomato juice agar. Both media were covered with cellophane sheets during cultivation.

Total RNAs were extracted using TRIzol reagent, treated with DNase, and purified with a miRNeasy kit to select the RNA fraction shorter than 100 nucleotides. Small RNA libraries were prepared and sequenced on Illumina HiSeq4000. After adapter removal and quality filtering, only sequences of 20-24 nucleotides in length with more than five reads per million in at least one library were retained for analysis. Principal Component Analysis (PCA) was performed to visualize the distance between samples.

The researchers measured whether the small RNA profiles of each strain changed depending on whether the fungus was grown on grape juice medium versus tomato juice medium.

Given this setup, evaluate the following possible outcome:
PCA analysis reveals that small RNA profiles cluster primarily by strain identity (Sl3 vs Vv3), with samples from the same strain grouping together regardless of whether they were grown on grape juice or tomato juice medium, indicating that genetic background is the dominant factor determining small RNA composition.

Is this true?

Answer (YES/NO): YES